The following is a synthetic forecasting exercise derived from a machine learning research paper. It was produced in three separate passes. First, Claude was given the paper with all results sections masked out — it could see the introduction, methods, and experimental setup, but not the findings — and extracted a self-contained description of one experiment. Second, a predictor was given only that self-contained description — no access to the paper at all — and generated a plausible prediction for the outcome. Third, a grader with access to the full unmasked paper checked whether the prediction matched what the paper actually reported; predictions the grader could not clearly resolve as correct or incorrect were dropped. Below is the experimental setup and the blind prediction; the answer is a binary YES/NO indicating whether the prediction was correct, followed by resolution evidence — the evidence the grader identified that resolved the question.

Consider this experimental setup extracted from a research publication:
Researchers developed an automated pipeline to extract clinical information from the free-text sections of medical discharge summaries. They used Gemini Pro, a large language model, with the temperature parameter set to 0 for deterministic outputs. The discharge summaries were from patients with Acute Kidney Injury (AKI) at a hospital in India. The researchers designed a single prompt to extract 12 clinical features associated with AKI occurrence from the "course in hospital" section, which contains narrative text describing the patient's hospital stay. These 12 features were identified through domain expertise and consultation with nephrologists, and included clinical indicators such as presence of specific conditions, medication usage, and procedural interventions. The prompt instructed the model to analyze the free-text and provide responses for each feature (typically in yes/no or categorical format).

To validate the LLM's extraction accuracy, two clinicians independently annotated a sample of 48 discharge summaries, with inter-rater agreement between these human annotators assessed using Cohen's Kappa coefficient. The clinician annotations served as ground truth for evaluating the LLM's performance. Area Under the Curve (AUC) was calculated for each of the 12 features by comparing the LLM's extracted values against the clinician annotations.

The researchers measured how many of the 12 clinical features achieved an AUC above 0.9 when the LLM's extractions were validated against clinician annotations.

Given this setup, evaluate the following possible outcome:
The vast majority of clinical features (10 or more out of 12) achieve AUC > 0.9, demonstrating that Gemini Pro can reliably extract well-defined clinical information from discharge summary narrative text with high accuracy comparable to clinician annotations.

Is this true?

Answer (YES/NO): NO